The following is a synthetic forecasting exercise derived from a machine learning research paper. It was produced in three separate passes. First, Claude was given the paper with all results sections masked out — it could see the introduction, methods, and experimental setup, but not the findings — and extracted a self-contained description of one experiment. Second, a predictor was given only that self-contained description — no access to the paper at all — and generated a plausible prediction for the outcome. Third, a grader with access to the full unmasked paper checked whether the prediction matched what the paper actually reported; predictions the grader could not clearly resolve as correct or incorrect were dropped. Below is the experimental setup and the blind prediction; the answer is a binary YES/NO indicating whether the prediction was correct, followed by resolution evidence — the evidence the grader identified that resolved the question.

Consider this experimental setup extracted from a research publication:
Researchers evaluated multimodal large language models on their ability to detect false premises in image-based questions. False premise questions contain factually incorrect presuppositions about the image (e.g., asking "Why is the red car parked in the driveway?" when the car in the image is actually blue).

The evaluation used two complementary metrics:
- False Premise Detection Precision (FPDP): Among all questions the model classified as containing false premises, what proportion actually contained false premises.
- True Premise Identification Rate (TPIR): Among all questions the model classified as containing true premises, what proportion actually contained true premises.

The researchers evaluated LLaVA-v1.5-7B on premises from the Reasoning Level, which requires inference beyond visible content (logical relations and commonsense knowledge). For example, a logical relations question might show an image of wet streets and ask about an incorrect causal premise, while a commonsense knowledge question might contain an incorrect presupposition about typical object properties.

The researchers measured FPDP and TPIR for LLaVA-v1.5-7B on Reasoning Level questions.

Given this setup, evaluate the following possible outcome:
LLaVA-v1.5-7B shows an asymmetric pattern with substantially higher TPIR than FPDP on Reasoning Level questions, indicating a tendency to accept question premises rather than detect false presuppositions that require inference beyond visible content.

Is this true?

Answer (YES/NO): NO